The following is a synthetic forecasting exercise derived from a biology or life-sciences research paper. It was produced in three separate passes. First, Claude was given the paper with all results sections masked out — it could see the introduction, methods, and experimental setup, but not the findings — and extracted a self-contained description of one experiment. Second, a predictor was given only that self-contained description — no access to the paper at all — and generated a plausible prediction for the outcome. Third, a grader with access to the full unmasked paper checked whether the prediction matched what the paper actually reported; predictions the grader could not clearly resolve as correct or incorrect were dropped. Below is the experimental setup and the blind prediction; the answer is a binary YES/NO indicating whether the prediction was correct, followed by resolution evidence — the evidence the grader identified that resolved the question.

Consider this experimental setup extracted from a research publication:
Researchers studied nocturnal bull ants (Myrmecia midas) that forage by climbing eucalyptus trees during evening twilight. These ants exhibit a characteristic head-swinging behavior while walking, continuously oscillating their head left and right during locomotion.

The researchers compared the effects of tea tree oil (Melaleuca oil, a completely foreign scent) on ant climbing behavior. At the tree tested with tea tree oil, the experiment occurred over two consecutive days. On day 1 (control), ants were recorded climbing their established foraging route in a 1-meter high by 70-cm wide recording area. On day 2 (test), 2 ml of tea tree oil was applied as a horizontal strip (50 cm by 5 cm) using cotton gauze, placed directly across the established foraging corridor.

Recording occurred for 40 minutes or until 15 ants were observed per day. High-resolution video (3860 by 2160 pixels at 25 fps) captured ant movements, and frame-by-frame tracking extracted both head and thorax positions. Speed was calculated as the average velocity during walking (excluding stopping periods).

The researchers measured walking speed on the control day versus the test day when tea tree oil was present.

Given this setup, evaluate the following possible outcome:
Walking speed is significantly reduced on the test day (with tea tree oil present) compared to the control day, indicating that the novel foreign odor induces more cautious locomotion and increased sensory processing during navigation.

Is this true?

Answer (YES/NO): YES